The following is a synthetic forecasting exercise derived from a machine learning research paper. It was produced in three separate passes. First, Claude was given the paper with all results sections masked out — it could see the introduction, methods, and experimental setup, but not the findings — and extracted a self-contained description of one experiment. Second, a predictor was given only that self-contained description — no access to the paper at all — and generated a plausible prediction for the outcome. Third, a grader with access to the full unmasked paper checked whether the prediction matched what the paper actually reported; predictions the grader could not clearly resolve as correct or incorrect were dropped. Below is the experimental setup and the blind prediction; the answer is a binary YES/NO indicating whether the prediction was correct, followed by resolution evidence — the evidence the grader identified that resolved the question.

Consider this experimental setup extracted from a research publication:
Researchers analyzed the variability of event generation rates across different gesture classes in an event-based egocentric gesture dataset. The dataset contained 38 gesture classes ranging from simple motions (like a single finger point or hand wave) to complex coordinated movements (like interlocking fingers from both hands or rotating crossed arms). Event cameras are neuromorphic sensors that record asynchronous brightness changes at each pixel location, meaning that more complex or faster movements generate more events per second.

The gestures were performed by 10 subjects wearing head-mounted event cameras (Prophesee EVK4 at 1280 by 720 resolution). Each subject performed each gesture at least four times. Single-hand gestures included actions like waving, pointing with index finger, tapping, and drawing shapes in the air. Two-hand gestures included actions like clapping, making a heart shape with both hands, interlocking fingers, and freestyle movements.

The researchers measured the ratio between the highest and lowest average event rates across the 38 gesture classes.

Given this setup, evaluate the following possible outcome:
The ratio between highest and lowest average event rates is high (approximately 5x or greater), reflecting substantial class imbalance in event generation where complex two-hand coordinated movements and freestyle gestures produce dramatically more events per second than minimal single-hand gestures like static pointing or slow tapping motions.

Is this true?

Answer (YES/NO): YES